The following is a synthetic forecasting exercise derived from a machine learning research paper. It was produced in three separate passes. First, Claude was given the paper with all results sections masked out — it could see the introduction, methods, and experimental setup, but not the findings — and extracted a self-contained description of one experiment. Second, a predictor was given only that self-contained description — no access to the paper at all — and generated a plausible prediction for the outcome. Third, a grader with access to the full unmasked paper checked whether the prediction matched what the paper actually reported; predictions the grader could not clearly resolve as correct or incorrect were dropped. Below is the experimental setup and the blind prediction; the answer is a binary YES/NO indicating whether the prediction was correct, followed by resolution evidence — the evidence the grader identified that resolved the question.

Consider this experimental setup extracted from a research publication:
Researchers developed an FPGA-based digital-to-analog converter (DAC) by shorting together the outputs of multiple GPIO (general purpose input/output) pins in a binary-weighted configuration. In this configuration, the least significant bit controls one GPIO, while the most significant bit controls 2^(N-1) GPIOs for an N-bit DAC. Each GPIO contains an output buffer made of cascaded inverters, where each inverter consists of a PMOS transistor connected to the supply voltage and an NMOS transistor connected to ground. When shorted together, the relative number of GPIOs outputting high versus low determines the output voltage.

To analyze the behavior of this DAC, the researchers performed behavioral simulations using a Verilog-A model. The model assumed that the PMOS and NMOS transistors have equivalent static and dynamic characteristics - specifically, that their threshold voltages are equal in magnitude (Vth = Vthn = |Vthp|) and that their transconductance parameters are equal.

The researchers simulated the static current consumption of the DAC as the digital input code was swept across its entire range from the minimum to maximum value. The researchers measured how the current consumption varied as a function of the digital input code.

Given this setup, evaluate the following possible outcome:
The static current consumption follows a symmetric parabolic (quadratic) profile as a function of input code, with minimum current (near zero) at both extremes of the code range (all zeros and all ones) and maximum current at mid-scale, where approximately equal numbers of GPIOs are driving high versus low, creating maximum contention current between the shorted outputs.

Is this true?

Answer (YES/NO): NO